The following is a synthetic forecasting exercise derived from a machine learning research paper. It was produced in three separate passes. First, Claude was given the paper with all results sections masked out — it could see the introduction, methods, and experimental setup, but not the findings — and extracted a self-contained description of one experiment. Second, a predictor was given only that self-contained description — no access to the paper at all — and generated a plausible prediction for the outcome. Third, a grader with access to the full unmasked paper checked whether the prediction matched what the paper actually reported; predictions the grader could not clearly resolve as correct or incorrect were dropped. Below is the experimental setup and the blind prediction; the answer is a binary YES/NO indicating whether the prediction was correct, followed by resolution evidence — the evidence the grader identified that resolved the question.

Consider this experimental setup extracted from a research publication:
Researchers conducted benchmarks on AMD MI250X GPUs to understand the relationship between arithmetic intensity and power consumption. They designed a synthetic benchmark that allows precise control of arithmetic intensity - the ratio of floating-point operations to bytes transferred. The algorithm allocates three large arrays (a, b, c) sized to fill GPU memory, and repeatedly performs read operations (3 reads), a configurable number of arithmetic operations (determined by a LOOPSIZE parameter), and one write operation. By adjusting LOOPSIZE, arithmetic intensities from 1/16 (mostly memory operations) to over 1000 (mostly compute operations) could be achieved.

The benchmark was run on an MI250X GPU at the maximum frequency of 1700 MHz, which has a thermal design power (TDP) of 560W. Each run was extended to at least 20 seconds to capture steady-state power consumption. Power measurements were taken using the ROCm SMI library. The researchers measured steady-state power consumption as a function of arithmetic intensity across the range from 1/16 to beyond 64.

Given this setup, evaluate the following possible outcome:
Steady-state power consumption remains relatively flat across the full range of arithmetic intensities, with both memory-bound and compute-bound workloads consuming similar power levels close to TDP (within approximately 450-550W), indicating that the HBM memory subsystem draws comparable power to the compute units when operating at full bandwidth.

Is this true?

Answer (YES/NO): NO